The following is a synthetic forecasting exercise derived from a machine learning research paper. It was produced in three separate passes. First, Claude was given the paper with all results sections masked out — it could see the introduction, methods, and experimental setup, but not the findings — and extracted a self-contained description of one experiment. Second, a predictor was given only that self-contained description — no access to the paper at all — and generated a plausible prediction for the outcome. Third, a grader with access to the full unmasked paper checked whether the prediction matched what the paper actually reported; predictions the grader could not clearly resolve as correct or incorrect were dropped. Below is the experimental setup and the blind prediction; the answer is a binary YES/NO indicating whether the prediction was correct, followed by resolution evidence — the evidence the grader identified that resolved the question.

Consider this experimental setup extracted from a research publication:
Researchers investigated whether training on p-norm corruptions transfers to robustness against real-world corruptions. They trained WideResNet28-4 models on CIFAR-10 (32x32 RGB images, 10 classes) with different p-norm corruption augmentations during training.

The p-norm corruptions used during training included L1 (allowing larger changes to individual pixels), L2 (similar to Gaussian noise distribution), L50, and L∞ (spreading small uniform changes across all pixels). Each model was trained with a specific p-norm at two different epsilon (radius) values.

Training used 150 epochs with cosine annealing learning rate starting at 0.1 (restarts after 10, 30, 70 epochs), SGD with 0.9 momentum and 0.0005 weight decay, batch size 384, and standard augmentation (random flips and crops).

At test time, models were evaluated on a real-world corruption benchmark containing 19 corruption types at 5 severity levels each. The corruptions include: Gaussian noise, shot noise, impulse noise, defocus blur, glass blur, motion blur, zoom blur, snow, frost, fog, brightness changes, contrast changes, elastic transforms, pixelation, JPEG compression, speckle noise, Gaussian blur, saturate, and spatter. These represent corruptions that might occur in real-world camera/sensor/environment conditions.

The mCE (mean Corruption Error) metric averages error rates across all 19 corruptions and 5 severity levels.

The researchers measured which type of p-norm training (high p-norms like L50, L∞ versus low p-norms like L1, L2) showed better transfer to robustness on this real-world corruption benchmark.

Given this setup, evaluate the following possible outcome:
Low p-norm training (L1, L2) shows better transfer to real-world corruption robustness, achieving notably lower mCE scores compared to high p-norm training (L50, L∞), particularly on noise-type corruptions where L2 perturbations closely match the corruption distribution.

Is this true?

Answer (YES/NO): YES